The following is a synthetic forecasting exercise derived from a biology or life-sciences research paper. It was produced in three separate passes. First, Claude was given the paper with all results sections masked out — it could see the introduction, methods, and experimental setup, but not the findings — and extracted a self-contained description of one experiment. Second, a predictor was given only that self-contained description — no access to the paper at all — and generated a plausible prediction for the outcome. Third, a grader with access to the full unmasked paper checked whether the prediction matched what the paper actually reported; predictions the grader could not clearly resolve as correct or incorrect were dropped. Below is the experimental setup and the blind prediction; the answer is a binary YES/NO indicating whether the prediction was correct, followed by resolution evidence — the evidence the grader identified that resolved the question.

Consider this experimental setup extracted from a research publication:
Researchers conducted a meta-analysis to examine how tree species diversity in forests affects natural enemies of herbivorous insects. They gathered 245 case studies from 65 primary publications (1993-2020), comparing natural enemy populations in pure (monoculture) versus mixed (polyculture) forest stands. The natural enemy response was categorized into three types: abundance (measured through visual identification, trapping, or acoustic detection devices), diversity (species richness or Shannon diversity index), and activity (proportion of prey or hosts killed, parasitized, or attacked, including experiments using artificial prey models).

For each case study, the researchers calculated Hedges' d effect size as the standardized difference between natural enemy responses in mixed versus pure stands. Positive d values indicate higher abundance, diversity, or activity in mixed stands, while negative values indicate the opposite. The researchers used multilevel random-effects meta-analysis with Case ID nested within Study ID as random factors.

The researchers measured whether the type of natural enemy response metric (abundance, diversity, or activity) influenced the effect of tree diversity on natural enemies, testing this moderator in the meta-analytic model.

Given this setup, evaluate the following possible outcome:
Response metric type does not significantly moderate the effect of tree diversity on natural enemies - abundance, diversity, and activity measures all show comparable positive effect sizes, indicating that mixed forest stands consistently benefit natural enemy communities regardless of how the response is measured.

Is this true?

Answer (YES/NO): NO